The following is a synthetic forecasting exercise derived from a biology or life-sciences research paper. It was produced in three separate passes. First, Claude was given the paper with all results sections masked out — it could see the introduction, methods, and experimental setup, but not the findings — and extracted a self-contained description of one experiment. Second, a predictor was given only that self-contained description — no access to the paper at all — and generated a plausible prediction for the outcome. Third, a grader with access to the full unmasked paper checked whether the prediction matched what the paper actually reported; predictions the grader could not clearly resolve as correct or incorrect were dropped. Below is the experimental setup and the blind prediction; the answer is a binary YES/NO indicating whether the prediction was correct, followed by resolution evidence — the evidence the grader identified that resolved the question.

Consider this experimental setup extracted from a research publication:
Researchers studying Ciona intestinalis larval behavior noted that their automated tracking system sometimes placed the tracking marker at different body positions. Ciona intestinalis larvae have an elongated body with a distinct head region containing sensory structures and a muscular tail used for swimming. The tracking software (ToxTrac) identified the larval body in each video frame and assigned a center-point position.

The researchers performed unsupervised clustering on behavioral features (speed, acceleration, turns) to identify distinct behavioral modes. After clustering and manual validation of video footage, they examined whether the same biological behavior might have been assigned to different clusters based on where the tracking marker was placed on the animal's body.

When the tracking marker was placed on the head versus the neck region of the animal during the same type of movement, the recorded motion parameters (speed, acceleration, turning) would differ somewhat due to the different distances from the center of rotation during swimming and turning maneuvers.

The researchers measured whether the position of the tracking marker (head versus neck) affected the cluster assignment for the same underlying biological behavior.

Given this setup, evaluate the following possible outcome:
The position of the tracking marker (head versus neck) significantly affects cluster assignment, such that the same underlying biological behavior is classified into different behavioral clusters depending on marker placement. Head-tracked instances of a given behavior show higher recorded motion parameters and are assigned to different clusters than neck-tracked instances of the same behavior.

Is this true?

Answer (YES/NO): NO